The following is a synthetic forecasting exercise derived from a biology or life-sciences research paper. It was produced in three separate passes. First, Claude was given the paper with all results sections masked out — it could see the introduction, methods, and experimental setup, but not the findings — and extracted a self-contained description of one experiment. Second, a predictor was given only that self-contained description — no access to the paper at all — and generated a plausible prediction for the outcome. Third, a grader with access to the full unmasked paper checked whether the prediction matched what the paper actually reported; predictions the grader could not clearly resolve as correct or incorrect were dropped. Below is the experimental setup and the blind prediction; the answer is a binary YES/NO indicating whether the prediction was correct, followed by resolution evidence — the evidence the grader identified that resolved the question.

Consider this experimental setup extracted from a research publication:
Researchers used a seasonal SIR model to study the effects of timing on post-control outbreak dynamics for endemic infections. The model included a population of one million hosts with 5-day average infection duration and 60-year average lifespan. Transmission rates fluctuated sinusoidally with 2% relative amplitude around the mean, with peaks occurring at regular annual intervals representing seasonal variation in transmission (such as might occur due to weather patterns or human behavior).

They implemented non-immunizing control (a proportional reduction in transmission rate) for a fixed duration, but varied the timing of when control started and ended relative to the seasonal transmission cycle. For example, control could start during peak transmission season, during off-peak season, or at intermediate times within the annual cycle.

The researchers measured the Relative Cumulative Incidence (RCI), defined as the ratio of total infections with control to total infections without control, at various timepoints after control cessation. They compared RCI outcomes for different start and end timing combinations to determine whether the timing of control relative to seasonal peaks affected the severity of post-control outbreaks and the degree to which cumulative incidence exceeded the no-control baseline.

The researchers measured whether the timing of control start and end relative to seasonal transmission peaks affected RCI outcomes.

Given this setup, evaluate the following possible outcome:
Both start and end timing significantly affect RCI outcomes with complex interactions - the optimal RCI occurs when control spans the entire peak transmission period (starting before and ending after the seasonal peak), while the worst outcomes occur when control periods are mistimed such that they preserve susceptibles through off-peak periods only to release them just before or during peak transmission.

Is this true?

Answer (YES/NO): NO